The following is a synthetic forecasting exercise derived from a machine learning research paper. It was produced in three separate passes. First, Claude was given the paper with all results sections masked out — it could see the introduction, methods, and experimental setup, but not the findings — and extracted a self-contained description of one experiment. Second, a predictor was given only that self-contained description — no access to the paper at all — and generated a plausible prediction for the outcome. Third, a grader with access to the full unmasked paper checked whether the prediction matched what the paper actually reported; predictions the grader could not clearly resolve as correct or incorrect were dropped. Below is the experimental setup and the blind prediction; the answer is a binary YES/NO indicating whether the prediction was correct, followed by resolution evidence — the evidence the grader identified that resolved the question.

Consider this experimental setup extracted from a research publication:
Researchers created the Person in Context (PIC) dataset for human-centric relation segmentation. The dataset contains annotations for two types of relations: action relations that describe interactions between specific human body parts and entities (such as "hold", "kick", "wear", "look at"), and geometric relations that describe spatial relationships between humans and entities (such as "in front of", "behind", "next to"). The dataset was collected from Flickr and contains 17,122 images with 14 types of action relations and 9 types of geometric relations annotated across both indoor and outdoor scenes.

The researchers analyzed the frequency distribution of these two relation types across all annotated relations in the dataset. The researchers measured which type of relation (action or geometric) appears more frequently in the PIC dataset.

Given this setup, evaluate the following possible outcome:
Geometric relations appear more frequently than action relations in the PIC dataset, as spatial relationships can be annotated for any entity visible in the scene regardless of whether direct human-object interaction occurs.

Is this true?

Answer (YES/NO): YES